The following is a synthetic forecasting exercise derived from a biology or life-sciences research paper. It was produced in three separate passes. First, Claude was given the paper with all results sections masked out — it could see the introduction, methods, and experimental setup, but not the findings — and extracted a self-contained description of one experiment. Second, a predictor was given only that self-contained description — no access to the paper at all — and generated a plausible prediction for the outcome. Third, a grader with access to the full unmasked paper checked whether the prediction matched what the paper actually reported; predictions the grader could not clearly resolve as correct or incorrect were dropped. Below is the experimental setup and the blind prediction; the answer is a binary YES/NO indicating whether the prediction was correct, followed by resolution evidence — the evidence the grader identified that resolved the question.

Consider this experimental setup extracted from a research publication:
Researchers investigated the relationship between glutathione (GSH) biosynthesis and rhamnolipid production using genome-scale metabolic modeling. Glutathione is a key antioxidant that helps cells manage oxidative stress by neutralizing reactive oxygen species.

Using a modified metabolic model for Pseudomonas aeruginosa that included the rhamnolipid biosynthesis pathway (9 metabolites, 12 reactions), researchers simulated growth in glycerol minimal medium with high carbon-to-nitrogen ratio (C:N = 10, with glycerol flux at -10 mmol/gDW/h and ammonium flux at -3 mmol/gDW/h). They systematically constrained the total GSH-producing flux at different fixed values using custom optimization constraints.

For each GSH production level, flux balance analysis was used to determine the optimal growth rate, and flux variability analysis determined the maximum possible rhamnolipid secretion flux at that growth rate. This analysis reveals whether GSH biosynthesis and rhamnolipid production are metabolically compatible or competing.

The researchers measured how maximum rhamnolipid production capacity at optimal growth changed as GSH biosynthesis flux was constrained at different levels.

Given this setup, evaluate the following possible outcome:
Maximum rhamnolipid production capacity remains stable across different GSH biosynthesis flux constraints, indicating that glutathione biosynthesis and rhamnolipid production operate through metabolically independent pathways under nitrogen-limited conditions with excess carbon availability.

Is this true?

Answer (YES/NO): NO